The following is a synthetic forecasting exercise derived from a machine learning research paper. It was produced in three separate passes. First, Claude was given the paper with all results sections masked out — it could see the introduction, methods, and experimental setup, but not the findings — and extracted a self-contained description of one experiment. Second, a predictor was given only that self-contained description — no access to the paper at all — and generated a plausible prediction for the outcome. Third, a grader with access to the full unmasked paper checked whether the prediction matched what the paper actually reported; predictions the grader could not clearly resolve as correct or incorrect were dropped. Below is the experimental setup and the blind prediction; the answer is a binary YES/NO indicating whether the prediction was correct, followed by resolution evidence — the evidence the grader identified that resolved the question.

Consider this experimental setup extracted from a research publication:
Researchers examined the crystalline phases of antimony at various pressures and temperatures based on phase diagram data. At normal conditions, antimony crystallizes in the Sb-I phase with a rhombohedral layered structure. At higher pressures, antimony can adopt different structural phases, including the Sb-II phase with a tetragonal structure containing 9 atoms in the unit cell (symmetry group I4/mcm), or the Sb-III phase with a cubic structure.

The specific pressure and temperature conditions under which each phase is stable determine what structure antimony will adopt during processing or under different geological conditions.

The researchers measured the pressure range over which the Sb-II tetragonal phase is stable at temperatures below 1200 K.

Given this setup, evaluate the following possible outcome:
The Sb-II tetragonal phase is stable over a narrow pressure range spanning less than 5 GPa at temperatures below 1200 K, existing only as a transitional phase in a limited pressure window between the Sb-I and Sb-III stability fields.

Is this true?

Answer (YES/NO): NO